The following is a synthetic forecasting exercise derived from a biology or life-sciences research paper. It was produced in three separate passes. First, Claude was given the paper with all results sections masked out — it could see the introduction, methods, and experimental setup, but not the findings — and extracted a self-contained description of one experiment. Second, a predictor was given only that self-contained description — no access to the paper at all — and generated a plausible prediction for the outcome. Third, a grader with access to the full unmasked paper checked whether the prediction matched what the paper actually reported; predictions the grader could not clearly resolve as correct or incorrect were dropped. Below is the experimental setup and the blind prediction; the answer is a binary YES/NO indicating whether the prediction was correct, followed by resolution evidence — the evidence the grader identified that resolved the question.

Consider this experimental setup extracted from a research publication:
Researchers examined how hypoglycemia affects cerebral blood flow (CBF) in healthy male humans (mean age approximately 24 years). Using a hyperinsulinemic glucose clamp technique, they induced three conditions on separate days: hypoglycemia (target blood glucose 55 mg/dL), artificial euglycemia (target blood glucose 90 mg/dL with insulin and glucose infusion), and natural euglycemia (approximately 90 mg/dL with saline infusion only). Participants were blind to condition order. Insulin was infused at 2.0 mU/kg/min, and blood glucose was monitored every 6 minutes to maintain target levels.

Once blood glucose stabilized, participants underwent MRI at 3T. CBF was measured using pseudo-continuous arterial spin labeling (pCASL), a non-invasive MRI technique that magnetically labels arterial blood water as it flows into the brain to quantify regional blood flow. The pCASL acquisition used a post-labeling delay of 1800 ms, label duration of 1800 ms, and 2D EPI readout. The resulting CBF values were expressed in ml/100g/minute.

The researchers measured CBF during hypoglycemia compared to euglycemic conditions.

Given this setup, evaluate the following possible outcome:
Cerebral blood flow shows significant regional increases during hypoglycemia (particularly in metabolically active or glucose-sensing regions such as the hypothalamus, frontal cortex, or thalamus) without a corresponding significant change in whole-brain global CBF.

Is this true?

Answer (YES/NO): NO